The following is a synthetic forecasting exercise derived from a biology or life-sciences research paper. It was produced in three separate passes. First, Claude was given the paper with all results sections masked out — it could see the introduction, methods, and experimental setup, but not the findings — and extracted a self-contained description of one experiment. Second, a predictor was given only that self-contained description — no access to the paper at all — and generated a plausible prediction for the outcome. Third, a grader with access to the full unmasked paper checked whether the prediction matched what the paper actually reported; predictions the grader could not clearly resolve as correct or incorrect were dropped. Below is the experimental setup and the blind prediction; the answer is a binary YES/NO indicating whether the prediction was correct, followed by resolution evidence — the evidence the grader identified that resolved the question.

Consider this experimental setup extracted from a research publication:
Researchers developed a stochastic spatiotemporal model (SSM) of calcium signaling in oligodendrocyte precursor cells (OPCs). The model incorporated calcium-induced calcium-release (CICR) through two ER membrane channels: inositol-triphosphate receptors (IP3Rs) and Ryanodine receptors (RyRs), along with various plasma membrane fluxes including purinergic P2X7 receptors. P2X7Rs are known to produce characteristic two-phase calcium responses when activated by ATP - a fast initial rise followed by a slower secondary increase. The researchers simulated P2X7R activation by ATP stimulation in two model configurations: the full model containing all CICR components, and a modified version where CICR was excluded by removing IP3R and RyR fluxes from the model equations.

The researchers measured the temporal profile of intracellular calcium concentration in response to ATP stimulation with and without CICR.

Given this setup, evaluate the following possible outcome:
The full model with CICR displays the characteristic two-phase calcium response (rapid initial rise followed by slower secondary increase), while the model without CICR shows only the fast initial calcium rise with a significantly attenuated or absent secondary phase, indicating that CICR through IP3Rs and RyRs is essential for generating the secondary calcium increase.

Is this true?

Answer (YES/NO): NO